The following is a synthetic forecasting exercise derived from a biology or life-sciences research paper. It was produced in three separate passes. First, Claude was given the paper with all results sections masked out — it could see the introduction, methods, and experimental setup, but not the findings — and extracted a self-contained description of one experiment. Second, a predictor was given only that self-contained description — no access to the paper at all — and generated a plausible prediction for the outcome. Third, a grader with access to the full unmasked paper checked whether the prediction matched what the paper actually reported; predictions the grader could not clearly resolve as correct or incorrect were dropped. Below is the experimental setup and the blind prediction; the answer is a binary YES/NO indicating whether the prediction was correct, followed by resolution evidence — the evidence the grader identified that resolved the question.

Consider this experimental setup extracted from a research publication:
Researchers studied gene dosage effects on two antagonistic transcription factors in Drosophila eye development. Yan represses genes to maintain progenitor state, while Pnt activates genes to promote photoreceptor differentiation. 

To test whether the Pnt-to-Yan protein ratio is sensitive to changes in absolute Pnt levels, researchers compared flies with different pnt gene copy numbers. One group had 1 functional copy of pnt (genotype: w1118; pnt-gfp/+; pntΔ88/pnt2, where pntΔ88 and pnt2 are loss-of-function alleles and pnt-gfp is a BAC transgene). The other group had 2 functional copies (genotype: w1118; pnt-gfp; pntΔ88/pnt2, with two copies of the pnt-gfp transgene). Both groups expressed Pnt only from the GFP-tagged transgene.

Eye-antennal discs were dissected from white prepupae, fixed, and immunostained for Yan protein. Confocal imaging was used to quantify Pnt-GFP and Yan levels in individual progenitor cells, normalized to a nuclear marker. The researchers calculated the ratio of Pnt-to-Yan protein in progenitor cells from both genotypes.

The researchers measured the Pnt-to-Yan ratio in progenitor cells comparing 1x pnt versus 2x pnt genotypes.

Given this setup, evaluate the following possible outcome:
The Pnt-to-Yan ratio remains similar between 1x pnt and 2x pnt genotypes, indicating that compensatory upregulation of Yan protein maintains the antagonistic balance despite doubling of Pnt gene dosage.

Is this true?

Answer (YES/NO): YES